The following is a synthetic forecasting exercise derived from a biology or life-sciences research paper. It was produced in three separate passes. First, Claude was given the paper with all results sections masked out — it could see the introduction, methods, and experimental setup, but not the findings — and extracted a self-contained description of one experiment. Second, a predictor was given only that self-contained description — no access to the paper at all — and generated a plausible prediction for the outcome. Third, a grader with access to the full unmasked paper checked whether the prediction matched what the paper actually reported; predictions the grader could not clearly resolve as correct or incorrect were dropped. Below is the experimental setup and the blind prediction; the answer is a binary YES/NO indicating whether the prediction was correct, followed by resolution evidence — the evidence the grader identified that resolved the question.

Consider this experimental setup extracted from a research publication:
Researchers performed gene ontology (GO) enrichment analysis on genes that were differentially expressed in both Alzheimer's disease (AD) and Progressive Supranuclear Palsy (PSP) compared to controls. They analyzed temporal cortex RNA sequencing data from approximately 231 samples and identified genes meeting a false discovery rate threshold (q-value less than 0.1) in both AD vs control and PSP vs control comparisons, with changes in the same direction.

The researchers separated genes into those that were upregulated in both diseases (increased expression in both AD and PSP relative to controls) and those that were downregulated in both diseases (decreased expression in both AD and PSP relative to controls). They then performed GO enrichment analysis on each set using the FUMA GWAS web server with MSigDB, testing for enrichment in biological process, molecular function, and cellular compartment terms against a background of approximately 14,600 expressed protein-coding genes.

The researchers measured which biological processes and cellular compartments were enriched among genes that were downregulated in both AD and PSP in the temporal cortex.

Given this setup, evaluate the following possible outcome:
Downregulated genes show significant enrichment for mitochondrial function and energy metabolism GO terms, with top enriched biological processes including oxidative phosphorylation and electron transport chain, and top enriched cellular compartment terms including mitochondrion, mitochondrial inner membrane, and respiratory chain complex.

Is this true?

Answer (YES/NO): NO